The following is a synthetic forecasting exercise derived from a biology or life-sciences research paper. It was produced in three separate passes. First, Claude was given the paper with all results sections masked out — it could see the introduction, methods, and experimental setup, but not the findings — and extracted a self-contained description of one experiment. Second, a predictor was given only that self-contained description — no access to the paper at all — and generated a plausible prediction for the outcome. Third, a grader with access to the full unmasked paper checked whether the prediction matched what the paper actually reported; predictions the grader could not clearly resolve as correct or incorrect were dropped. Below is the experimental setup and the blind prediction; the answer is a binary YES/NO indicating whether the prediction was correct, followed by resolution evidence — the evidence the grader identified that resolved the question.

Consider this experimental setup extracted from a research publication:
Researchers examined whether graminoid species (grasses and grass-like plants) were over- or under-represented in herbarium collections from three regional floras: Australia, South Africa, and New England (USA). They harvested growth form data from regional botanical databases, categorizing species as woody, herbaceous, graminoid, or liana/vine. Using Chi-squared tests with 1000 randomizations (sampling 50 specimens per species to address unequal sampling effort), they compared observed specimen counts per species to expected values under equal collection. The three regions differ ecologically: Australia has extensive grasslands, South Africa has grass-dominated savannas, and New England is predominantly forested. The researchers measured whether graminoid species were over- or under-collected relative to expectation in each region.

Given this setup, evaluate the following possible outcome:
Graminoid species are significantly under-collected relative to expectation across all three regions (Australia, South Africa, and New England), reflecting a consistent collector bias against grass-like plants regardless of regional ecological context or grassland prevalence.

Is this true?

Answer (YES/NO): NO